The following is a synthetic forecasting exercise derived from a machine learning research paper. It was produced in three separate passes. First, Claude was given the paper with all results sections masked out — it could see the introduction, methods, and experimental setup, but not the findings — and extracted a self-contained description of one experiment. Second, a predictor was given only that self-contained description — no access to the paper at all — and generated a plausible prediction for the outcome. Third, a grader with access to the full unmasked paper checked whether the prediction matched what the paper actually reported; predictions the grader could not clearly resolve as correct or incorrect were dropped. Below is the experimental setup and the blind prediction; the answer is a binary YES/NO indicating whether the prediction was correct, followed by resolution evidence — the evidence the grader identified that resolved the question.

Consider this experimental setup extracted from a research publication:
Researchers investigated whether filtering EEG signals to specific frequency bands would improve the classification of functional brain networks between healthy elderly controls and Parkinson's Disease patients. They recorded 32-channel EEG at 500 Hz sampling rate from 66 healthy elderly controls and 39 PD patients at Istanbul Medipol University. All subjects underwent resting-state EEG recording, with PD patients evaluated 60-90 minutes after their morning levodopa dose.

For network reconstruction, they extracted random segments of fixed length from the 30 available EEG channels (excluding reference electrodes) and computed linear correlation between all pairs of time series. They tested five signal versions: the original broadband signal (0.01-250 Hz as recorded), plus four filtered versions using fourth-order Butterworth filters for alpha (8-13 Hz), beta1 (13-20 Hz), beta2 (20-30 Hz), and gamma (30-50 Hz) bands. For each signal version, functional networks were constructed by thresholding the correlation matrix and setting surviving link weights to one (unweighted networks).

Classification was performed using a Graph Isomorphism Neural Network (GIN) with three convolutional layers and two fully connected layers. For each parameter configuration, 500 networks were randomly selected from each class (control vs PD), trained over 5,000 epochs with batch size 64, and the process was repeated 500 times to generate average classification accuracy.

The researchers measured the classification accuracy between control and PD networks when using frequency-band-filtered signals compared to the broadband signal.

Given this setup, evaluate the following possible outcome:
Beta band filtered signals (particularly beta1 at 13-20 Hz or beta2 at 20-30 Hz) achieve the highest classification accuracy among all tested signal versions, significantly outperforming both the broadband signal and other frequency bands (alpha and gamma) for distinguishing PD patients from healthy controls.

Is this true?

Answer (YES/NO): NO